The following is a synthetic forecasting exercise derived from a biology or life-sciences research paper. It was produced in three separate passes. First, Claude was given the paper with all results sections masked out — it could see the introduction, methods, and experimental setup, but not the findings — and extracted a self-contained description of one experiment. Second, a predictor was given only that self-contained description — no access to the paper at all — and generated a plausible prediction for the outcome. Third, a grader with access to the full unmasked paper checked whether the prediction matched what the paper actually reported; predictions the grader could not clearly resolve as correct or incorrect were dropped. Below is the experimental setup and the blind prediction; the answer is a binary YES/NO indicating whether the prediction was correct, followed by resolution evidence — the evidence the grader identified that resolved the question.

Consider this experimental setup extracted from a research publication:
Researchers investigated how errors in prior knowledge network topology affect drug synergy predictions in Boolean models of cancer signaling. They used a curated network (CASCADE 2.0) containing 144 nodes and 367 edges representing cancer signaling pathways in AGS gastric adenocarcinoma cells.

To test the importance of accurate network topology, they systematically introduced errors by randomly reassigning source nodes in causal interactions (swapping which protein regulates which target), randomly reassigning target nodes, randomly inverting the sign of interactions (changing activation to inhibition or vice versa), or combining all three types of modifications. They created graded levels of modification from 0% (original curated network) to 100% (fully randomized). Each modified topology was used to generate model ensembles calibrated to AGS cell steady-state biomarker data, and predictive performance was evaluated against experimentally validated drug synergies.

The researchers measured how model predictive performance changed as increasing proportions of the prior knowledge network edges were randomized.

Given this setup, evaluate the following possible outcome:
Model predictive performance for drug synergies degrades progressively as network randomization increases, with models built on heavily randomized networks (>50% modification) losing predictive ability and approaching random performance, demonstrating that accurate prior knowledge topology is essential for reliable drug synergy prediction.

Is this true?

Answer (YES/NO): NO